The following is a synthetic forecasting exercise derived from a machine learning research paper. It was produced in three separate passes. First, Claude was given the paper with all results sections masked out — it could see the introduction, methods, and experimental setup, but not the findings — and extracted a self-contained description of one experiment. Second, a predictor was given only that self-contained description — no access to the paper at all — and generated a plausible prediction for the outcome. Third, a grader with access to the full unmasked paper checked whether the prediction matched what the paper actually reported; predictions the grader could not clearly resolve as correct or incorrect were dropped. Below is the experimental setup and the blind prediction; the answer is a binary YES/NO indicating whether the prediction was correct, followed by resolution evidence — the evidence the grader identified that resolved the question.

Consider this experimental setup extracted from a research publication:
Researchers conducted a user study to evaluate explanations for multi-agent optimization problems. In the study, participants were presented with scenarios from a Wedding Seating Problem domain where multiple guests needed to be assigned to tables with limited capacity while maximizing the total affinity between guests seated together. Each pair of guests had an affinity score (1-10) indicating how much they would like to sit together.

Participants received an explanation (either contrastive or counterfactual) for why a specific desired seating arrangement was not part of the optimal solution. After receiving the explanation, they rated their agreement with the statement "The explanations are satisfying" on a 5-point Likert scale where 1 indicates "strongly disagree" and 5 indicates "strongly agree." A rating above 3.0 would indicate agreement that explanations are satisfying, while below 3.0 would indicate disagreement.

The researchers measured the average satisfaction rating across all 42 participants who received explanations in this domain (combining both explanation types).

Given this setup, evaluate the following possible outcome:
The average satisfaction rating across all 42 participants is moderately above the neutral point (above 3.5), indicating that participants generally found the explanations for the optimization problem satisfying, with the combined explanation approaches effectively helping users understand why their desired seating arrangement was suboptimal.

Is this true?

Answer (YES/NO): NO